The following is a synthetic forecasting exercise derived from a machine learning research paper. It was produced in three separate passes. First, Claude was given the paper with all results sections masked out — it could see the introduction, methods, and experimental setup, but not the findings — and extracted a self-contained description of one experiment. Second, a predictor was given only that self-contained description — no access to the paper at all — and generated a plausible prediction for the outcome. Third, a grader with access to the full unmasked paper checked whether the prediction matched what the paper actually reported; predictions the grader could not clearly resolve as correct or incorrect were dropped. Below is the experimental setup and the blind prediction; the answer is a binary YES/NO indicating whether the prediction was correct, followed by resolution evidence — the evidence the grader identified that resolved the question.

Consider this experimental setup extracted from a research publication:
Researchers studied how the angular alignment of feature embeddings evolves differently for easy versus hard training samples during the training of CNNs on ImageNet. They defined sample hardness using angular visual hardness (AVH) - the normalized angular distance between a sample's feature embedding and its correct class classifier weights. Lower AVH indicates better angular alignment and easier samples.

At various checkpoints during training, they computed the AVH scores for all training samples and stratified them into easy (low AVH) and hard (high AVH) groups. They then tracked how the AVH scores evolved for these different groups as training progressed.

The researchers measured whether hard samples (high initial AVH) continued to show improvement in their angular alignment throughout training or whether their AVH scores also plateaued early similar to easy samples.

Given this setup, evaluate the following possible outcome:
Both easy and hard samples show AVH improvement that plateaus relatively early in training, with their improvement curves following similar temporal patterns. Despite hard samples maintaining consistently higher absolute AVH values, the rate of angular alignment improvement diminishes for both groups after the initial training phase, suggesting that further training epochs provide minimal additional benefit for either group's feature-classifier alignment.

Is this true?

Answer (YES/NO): YES